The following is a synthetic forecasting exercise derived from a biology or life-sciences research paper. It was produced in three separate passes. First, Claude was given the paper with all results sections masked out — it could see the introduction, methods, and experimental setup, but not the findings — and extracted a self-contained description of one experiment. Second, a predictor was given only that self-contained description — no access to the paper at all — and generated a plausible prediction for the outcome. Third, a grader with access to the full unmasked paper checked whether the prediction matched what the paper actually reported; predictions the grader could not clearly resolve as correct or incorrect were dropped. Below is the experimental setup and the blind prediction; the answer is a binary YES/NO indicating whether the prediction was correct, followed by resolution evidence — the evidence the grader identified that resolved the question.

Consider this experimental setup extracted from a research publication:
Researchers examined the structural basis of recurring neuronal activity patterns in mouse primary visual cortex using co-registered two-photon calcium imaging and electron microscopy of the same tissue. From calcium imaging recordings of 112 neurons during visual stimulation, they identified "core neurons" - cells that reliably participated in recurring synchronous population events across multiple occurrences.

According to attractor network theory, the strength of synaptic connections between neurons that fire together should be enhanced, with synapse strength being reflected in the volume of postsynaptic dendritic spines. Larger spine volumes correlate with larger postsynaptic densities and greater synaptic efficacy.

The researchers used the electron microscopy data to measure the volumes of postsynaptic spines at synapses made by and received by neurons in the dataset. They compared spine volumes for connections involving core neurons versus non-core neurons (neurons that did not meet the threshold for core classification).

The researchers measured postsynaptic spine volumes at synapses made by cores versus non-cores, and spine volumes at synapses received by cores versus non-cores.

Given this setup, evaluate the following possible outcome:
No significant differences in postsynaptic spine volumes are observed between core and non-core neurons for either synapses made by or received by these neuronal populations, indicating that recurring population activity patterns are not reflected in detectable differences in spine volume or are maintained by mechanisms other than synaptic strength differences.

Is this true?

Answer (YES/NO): YES